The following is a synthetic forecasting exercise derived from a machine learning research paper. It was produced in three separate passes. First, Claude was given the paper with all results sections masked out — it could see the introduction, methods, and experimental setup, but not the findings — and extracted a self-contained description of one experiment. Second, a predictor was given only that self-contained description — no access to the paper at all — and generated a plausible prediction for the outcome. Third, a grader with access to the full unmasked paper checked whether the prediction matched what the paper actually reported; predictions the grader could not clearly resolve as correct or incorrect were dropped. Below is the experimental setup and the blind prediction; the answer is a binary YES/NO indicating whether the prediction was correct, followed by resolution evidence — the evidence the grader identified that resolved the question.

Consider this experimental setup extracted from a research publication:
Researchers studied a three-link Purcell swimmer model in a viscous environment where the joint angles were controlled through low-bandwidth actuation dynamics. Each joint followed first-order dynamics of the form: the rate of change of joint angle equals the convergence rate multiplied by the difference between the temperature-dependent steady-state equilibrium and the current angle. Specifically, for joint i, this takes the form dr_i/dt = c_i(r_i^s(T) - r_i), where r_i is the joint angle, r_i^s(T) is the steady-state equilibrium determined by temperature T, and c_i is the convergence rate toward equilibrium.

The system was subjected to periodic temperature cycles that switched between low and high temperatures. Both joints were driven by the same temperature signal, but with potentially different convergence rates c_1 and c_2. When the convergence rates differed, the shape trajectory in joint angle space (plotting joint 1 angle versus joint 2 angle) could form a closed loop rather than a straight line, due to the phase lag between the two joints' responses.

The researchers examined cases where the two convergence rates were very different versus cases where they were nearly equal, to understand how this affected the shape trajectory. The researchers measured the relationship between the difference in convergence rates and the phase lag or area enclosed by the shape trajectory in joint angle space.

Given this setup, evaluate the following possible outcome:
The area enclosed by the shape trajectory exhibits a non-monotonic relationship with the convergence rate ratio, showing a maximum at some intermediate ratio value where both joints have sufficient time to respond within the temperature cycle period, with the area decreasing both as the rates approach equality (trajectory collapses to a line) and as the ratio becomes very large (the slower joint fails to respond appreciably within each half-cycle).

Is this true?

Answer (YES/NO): NO